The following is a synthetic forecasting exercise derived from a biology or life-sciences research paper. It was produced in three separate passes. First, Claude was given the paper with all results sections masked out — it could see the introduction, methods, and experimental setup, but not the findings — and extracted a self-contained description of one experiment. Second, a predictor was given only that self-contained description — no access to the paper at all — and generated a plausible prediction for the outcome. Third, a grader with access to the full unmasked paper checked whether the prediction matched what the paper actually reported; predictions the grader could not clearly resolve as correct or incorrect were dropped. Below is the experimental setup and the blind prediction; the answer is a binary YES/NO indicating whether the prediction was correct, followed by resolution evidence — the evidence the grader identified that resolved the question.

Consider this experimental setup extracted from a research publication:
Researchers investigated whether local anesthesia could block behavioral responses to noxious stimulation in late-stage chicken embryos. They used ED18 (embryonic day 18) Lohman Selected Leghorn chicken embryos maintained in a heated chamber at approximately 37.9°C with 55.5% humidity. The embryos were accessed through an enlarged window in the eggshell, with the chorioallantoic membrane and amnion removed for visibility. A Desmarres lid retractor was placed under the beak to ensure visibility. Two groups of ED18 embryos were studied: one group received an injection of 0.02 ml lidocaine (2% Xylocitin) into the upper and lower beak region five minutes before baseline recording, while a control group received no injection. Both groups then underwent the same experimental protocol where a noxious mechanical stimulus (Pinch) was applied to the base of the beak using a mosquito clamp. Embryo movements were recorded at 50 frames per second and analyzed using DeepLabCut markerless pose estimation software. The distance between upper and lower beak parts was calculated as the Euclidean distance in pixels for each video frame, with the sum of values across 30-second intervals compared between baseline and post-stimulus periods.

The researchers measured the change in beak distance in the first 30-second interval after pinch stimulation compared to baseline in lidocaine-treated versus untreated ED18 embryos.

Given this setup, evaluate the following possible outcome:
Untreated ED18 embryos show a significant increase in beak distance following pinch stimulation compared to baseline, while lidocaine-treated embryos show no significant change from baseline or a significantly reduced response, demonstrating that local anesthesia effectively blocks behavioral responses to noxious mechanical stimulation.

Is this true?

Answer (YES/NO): NO